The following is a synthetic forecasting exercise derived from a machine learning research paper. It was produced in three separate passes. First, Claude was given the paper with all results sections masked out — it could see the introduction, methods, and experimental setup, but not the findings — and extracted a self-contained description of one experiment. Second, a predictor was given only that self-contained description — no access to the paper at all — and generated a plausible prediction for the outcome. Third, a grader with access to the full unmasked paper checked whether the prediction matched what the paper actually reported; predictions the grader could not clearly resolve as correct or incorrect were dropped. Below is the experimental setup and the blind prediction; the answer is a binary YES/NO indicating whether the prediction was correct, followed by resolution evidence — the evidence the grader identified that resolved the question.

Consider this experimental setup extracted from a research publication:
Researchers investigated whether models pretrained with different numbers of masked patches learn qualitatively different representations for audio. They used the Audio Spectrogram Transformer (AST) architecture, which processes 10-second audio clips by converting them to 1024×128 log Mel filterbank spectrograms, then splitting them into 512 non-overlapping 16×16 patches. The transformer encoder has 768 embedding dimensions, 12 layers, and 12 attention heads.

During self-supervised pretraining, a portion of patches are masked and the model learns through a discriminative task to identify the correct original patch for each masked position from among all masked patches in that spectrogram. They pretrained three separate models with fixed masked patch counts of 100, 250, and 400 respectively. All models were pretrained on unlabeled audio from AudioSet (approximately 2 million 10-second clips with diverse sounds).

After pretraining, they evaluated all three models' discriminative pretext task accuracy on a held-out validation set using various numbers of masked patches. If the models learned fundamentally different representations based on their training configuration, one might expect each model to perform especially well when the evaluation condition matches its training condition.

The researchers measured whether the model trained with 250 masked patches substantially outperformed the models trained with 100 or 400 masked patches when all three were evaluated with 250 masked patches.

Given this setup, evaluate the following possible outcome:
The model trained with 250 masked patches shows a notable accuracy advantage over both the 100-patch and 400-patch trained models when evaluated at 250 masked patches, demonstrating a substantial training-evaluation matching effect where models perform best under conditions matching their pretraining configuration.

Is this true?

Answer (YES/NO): NO